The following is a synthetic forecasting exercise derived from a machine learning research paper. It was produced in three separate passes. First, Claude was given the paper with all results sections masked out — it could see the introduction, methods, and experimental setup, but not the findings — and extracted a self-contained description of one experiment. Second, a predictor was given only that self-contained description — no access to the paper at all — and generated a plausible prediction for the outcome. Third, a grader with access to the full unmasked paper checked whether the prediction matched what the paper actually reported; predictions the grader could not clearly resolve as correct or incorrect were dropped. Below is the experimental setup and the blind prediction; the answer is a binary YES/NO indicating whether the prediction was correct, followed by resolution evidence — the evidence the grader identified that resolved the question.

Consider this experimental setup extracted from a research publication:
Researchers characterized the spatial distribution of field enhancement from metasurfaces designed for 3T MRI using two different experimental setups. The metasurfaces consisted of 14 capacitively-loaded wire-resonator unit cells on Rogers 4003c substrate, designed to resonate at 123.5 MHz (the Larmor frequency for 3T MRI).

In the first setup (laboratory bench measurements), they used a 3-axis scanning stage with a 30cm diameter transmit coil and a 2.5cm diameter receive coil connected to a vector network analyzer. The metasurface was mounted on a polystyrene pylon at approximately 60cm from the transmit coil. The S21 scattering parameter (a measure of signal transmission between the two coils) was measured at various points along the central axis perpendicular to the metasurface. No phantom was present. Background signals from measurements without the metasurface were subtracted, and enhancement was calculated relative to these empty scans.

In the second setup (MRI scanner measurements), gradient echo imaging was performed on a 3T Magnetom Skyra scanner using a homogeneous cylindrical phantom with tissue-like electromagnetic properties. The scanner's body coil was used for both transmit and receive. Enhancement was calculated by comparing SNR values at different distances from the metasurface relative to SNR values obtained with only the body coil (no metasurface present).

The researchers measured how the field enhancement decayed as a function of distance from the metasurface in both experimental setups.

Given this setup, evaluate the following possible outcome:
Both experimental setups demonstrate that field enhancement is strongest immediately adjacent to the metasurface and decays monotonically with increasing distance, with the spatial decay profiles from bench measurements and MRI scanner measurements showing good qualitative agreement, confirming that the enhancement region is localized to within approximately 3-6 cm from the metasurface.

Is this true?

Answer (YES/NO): NO